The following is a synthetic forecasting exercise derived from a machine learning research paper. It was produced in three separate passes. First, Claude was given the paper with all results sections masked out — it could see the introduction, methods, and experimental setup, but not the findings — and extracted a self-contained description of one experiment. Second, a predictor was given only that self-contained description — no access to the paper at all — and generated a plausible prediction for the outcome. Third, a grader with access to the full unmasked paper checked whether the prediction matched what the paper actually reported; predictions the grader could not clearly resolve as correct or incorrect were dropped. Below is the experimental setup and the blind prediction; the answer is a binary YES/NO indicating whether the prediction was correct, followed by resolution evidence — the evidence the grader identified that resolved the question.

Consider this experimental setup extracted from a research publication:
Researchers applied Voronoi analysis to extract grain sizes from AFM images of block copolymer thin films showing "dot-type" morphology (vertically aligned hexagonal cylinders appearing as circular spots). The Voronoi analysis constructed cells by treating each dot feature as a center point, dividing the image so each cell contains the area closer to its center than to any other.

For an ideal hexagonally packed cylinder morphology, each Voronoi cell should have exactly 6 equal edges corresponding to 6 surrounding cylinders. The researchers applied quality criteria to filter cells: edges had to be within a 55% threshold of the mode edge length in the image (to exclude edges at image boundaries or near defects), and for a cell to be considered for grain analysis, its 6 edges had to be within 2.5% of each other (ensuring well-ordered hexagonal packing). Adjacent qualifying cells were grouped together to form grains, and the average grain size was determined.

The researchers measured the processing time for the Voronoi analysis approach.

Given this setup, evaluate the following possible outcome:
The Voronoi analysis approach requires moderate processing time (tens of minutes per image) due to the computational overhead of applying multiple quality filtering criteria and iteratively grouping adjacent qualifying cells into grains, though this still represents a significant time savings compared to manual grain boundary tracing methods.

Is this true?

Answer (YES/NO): NO